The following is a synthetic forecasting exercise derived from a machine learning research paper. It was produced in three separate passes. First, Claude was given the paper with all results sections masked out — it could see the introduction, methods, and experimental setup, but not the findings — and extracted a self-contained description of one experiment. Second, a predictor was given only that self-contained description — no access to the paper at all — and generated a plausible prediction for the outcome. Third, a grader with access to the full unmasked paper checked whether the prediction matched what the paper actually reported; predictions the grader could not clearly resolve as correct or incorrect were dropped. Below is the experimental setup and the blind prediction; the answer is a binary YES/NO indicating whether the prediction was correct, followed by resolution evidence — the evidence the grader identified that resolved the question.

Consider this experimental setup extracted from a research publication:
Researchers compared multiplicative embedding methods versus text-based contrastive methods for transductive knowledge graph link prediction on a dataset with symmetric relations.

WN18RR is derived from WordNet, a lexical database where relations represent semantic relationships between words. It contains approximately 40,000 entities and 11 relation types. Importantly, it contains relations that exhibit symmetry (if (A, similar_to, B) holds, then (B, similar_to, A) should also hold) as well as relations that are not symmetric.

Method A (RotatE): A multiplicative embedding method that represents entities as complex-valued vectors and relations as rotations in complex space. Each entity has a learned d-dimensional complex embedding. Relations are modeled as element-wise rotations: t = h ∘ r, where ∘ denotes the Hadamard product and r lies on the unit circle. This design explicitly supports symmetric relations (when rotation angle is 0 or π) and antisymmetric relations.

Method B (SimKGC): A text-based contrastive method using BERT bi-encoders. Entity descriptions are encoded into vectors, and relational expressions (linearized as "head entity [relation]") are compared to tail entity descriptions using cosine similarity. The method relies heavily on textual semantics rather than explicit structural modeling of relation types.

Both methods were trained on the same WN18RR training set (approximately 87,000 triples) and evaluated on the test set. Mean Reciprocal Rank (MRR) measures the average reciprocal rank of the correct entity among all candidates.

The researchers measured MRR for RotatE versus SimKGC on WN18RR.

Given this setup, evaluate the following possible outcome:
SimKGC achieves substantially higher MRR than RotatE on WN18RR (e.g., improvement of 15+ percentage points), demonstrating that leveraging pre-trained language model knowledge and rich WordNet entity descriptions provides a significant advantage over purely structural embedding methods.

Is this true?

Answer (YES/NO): YES